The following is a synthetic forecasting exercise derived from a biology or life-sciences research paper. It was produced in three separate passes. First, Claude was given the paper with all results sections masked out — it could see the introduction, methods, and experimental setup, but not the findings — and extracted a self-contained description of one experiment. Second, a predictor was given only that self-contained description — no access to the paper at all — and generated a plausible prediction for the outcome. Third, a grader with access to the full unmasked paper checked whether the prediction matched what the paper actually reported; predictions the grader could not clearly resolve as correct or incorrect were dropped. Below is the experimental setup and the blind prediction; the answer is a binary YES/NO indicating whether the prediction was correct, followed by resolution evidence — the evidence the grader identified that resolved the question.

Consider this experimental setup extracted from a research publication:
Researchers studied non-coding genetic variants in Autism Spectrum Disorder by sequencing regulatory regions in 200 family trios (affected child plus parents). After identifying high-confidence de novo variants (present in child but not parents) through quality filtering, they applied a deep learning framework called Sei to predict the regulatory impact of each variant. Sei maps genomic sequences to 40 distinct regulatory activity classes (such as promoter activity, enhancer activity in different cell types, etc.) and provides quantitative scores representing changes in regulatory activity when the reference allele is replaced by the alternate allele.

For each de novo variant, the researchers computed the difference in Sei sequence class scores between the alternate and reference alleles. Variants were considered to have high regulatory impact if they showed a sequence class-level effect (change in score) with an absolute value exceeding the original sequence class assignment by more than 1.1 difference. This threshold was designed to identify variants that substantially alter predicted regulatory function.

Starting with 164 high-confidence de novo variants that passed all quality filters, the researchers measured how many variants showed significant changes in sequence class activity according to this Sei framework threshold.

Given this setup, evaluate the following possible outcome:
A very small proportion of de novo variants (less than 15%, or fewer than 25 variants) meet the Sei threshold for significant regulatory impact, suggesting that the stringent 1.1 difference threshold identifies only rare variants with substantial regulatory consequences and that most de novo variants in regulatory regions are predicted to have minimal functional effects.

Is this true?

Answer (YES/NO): NO